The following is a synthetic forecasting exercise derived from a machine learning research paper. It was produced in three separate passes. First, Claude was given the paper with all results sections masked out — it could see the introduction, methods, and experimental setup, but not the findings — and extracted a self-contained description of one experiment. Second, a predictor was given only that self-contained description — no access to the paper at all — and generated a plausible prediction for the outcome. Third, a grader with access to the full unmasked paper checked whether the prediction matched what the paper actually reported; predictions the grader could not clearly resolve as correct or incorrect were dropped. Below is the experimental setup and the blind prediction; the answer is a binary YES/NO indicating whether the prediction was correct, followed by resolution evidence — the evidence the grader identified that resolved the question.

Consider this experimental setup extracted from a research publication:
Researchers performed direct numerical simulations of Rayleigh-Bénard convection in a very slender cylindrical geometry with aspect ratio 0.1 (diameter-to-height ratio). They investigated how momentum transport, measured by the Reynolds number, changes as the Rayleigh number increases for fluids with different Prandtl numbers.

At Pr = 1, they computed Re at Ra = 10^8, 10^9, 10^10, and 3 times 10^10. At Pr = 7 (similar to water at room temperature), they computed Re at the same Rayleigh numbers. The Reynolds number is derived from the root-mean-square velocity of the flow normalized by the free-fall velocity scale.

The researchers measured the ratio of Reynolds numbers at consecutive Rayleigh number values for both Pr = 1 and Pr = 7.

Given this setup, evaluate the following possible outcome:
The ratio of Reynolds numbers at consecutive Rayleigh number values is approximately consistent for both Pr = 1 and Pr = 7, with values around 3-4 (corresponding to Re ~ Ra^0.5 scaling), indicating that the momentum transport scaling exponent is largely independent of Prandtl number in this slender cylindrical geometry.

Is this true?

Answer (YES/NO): NO